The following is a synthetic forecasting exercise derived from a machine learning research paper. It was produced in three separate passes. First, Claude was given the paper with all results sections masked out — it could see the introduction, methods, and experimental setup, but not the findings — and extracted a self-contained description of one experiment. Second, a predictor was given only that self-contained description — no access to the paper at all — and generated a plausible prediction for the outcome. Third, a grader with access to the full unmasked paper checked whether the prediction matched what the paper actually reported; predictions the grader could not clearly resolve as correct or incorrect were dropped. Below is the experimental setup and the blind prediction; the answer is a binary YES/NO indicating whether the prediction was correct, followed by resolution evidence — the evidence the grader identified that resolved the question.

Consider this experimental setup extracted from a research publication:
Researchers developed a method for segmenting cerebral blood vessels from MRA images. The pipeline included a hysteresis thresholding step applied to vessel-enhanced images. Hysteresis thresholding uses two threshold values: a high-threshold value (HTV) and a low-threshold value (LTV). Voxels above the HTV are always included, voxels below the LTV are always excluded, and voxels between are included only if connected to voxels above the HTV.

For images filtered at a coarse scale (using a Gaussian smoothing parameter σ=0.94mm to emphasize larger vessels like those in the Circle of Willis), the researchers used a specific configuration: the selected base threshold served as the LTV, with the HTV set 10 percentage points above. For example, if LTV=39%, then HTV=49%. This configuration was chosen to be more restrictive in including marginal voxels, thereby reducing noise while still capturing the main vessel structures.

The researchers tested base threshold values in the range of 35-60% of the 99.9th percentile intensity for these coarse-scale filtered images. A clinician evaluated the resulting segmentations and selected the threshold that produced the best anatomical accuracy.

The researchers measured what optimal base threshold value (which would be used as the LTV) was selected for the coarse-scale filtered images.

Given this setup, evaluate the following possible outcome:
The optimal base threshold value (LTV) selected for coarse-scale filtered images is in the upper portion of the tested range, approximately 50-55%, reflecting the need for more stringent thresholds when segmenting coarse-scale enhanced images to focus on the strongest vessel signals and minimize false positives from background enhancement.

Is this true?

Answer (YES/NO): NO